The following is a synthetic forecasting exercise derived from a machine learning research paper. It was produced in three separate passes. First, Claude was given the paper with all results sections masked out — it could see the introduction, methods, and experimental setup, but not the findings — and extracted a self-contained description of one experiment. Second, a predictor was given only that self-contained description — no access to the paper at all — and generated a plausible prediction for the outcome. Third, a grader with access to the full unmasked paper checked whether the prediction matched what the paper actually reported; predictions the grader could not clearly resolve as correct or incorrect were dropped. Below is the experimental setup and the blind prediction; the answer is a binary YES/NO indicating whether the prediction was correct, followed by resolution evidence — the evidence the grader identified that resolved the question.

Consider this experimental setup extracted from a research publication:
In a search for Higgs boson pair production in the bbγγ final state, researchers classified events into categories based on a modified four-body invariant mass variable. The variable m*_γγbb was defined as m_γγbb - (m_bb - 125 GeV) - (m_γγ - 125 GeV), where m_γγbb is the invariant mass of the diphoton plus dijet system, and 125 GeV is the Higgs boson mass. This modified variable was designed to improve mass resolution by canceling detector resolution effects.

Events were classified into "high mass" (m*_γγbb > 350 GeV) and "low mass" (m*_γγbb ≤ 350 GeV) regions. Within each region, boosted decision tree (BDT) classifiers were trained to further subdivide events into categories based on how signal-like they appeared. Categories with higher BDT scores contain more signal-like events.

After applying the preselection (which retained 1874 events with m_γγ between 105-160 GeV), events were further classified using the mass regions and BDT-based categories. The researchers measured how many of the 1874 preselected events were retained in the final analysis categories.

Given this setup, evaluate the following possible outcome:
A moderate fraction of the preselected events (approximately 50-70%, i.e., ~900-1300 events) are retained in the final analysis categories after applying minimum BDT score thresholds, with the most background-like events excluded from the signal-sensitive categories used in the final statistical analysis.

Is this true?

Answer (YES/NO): NO